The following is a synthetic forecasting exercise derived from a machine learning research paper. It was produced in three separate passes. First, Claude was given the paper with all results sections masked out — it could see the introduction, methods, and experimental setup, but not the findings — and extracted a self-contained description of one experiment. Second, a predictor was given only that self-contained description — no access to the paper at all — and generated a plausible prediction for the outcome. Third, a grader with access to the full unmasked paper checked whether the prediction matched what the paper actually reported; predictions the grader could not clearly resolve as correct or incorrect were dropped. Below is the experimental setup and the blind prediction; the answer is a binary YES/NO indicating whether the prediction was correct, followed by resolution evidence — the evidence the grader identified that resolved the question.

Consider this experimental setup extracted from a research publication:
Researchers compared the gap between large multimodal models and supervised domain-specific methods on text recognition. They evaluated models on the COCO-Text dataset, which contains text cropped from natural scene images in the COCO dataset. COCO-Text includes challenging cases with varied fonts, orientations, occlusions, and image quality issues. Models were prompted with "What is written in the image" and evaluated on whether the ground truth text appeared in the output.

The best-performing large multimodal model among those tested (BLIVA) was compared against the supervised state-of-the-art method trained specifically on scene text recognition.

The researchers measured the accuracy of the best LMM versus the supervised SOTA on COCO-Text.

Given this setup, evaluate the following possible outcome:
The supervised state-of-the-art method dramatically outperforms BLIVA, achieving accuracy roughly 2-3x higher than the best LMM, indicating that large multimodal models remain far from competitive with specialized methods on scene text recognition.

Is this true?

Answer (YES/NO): NO